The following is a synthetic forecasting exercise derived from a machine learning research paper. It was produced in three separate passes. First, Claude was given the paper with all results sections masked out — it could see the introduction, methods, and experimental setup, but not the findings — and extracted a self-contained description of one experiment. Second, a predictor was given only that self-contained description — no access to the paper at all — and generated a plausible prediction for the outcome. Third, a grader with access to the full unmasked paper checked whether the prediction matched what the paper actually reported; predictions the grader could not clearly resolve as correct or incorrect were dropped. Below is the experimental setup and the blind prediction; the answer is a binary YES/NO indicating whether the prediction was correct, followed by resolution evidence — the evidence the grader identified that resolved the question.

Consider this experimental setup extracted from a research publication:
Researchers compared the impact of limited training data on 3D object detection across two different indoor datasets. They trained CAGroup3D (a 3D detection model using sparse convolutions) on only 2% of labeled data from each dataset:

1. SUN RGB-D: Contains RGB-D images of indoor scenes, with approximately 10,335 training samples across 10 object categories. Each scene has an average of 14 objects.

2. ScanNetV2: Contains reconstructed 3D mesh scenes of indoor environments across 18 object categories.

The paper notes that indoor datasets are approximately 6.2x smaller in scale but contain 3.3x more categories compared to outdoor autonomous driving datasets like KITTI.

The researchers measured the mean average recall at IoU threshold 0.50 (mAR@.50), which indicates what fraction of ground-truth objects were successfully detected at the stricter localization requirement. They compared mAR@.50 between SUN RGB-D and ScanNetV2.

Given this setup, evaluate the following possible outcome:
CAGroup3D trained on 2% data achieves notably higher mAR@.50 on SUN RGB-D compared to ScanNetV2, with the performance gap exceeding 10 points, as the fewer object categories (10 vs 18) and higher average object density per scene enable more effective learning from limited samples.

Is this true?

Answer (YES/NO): NO